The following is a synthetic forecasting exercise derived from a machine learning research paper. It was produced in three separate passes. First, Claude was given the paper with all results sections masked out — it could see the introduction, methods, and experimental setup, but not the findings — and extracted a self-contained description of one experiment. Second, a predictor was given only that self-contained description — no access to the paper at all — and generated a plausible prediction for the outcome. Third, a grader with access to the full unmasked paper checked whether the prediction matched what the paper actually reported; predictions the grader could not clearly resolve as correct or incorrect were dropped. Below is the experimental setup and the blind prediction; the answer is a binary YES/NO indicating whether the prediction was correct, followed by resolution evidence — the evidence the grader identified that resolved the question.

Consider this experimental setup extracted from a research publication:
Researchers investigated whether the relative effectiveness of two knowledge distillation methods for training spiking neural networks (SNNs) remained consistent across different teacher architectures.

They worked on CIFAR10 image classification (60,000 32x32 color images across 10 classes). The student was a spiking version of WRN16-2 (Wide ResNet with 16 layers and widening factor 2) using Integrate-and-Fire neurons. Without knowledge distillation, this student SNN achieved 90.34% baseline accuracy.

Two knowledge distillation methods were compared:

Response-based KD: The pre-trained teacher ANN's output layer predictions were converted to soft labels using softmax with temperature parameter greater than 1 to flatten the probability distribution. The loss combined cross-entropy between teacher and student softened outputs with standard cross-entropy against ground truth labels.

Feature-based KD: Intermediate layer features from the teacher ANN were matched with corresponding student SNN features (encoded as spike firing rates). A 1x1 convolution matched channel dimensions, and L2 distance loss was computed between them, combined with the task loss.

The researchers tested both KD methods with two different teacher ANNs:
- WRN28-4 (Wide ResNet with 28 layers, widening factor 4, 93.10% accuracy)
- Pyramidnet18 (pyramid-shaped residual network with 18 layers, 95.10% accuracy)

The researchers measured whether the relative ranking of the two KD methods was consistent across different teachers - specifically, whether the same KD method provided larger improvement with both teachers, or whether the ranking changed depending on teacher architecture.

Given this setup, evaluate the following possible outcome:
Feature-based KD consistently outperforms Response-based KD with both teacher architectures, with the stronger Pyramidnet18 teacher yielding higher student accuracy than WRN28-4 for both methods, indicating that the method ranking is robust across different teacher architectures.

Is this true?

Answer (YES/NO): NO